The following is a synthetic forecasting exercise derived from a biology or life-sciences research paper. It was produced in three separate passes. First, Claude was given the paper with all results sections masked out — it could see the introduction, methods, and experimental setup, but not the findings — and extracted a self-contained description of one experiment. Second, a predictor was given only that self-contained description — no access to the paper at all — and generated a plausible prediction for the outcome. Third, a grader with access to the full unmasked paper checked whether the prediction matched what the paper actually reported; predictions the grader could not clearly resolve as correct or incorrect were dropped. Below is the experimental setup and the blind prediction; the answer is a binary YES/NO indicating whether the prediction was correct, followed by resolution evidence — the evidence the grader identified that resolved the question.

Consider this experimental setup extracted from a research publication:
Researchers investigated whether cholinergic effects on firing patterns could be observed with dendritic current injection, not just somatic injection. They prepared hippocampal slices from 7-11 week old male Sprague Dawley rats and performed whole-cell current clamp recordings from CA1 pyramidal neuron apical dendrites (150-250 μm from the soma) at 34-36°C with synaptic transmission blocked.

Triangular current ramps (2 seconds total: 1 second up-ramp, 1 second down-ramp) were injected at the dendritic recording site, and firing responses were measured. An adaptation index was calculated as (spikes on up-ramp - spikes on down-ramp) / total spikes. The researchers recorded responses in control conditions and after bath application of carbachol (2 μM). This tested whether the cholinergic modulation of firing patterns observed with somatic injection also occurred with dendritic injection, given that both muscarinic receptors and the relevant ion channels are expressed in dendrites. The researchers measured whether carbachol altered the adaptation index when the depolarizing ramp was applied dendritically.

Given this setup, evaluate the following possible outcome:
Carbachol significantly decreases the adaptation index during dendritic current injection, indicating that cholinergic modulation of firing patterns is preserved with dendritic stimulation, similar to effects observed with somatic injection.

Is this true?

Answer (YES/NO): YES